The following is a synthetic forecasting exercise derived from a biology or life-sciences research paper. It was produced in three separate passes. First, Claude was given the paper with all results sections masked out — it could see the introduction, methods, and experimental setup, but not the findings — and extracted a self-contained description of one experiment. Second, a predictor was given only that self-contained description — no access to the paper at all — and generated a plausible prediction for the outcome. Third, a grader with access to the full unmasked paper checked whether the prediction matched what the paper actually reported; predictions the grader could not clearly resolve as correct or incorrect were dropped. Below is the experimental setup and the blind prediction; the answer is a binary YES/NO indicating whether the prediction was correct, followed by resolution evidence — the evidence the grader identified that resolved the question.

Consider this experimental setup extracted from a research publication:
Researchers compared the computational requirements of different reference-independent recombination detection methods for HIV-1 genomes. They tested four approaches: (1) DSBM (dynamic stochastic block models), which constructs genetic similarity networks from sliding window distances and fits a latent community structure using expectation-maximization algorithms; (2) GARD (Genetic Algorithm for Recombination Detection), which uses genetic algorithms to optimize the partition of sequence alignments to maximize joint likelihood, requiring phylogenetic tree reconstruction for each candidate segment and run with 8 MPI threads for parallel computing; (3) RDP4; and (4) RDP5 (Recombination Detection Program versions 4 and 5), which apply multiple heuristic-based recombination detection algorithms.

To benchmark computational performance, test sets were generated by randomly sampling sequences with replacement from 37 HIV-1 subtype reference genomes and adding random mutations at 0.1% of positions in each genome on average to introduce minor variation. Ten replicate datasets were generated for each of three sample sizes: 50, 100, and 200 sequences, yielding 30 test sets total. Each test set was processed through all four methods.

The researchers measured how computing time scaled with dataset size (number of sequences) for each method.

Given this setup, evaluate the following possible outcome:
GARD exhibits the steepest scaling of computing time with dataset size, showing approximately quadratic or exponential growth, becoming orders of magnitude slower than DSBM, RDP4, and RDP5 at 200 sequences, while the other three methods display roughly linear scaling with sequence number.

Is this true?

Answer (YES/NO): NO